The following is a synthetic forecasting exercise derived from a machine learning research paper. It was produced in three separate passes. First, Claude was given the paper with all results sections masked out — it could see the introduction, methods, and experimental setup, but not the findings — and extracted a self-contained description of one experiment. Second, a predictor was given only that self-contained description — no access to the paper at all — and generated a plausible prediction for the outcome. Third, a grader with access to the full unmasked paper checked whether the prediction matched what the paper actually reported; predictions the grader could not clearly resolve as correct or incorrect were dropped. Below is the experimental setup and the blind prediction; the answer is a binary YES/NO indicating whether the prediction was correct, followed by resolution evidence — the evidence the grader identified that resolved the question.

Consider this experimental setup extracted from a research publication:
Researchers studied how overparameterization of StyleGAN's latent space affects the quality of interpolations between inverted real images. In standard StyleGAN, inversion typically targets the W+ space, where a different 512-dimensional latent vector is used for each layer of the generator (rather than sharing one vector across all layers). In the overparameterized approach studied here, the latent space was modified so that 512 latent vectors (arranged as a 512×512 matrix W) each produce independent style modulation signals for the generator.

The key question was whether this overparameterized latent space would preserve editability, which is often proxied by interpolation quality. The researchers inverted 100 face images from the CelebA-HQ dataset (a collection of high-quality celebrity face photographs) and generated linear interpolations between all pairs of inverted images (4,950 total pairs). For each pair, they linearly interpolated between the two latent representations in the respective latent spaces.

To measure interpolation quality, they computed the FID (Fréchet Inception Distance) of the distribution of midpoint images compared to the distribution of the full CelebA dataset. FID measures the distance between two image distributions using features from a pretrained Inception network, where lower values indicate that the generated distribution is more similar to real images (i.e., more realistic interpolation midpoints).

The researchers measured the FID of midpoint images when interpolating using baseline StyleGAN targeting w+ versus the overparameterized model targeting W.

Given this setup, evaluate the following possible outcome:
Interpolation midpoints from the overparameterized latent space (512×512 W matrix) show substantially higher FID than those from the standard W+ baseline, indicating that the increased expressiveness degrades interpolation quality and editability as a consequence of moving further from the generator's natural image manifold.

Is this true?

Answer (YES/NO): NO